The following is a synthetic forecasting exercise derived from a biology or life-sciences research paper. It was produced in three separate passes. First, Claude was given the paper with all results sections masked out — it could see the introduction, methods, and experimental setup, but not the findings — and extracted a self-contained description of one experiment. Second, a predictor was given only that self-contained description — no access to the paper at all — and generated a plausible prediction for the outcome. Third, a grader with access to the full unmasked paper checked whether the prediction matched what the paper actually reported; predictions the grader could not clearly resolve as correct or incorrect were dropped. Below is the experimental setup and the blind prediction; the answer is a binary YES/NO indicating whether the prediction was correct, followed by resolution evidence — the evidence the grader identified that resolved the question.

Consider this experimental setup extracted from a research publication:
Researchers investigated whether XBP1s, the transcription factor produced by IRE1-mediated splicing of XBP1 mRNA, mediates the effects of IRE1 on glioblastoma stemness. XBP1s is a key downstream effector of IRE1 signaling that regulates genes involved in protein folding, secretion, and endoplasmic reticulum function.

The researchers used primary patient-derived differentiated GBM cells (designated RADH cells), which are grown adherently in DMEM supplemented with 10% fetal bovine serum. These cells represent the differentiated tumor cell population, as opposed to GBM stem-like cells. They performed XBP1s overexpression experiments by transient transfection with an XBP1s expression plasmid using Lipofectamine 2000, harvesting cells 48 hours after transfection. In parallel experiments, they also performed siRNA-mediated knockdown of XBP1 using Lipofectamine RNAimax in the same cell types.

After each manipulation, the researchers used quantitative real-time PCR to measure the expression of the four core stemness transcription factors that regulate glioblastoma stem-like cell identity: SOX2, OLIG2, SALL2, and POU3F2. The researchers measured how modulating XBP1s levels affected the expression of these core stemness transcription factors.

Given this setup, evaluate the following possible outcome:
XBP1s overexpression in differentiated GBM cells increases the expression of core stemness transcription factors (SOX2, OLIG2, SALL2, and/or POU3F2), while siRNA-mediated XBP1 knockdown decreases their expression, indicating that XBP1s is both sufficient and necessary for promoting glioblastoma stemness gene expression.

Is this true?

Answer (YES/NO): NO